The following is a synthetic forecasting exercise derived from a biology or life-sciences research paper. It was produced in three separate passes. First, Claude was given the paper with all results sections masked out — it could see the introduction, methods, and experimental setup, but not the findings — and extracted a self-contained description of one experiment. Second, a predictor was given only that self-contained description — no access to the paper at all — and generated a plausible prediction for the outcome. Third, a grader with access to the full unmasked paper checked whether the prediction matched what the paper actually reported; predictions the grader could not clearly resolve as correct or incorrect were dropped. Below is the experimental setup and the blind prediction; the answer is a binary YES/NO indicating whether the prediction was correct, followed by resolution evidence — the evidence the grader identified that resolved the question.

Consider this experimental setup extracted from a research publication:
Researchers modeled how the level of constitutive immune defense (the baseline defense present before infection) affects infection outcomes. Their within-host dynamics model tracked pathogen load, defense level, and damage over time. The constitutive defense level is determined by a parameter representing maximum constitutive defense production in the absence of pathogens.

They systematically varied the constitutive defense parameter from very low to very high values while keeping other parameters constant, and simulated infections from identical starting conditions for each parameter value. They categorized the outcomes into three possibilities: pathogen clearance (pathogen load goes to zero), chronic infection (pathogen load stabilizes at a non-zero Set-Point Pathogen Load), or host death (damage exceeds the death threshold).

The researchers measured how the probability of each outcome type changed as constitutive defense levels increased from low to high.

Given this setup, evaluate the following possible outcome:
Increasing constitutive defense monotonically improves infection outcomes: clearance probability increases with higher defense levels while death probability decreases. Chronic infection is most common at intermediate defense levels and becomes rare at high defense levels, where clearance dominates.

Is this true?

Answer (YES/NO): YES